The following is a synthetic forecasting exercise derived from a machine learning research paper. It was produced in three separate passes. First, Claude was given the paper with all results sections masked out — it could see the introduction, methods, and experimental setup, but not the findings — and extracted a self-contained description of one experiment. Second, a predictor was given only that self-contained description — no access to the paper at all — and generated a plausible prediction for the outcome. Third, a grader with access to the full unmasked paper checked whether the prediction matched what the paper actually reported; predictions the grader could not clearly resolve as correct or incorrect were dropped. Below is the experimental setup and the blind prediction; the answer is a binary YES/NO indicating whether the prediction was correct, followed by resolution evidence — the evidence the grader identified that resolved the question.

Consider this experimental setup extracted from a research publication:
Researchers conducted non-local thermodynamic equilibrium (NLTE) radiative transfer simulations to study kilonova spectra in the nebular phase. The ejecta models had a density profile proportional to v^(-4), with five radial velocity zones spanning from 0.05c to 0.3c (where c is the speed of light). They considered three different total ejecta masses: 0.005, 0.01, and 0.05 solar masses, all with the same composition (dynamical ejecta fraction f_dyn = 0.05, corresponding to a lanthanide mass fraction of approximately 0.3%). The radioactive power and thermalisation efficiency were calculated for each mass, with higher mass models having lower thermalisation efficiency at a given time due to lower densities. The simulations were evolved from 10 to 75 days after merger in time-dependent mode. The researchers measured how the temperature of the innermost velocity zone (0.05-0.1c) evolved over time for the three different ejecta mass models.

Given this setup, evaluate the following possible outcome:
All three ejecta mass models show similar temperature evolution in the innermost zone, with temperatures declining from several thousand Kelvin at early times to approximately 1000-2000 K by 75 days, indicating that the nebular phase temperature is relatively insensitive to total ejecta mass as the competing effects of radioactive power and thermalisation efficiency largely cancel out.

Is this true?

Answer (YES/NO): NO